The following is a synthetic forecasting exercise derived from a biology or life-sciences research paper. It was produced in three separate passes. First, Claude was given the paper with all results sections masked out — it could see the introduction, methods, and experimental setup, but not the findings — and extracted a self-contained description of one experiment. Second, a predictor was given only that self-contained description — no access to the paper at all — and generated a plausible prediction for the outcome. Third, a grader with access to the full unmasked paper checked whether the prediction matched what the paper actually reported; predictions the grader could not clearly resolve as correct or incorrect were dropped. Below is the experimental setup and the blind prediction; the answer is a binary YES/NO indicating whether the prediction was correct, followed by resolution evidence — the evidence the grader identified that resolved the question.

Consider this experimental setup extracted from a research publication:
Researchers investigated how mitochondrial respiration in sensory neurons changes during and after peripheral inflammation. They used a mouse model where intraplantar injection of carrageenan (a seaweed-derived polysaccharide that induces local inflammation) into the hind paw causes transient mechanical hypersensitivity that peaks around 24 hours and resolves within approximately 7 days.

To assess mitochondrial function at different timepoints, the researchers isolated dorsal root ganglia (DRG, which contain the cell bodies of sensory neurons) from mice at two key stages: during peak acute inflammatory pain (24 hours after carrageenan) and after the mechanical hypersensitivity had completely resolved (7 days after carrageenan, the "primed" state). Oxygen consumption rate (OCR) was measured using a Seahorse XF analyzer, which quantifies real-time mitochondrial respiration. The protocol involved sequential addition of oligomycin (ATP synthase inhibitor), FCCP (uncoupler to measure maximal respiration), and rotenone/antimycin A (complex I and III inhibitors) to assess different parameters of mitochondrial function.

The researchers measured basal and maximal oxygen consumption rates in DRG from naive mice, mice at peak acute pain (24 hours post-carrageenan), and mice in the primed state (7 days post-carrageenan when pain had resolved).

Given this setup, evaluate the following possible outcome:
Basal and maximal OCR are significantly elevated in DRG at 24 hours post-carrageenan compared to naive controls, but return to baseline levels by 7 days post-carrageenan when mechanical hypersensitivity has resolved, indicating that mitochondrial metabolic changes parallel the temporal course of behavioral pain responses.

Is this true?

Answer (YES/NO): NO